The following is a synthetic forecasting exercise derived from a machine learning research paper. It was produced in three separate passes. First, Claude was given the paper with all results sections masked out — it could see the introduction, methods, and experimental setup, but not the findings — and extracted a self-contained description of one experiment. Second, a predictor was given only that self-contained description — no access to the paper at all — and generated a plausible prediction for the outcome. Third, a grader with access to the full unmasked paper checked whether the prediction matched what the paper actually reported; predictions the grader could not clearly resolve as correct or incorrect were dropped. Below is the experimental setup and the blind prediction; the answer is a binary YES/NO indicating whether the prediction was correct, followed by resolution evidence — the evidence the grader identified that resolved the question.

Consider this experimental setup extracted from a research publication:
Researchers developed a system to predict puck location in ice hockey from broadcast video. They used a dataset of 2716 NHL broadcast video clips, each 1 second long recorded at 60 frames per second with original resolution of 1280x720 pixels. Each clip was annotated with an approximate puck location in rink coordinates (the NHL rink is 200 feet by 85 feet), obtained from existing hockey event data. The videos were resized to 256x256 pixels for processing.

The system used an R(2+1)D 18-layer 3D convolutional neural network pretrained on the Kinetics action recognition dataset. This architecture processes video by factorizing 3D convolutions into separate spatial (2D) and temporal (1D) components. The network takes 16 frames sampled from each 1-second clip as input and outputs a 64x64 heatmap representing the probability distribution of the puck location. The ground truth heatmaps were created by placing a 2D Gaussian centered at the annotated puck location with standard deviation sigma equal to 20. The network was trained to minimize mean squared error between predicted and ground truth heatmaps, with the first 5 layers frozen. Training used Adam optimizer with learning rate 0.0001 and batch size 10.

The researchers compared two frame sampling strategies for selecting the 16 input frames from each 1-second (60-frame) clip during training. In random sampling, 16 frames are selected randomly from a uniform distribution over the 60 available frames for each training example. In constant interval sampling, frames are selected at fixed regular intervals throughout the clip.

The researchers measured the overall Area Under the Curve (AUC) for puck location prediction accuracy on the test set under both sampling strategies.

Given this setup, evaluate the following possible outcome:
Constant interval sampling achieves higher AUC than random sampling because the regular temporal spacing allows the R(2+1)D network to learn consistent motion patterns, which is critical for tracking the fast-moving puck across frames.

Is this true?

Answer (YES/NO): NO